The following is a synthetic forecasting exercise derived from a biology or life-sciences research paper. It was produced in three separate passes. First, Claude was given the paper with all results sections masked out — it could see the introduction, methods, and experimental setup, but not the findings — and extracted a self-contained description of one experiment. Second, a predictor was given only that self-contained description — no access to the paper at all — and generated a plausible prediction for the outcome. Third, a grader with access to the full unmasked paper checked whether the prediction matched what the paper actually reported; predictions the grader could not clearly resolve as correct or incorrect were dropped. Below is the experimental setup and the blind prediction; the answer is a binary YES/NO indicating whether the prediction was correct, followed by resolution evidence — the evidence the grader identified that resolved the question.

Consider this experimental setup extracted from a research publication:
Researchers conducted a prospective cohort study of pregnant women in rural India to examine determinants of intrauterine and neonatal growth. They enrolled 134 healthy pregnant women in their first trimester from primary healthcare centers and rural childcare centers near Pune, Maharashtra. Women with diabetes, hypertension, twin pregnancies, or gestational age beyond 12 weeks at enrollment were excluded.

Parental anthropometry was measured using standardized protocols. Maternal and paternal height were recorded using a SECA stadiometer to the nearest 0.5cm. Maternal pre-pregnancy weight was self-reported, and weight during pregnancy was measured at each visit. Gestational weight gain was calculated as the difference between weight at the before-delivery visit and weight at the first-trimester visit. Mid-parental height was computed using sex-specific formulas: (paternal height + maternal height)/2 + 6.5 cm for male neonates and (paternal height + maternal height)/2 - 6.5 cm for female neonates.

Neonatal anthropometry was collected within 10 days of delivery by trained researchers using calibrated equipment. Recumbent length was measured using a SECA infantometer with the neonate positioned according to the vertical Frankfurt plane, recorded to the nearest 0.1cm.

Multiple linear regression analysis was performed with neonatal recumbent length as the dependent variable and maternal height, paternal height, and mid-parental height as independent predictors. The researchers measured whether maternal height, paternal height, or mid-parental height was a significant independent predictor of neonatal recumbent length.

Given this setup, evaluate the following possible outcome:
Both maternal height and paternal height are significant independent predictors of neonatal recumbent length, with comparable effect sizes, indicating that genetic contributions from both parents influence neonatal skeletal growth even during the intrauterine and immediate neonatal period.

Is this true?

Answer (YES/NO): NO